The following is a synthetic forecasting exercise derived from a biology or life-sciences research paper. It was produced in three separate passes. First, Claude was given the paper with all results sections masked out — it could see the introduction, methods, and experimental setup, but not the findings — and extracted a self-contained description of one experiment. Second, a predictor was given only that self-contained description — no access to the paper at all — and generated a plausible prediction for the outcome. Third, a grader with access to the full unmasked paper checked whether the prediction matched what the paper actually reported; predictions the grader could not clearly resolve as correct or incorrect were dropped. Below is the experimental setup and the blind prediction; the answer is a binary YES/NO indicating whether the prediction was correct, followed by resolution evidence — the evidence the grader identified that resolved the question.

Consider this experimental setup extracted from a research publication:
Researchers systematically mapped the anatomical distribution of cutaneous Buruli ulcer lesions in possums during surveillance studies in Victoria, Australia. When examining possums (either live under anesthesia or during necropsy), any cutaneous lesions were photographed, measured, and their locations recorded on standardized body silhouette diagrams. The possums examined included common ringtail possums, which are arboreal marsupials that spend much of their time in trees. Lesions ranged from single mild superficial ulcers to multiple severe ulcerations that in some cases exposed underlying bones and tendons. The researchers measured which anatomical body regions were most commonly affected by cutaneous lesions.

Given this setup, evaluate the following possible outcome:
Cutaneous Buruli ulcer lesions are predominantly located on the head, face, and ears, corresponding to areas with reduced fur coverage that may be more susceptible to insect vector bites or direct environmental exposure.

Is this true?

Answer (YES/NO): NO